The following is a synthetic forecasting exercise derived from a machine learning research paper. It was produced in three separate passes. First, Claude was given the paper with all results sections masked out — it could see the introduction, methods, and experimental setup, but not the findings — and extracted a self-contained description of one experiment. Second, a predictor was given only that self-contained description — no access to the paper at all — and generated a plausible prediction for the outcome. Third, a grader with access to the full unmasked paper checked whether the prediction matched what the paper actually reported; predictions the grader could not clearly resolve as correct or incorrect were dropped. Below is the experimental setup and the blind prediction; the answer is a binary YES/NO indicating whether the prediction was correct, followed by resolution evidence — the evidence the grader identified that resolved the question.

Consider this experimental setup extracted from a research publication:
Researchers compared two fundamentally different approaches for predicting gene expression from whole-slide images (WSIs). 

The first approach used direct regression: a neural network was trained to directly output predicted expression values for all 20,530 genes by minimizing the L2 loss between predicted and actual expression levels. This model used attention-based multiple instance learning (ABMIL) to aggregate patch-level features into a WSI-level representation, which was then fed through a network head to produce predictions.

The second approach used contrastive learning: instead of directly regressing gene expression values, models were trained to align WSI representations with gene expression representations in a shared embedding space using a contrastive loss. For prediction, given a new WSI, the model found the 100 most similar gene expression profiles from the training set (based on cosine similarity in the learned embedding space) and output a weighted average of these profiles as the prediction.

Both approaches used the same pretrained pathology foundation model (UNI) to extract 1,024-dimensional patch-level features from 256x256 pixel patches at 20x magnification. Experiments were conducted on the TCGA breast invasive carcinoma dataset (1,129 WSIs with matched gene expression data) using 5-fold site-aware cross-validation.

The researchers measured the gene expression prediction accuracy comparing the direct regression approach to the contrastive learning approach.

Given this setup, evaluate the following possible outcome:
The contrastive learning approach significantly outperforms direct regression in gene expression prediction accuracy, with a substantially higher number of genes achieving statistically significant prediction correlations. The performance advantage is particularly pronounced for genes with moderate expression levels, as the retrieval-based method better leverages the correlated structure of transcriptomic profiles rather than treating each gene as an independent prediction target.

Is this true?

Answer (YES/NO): NO